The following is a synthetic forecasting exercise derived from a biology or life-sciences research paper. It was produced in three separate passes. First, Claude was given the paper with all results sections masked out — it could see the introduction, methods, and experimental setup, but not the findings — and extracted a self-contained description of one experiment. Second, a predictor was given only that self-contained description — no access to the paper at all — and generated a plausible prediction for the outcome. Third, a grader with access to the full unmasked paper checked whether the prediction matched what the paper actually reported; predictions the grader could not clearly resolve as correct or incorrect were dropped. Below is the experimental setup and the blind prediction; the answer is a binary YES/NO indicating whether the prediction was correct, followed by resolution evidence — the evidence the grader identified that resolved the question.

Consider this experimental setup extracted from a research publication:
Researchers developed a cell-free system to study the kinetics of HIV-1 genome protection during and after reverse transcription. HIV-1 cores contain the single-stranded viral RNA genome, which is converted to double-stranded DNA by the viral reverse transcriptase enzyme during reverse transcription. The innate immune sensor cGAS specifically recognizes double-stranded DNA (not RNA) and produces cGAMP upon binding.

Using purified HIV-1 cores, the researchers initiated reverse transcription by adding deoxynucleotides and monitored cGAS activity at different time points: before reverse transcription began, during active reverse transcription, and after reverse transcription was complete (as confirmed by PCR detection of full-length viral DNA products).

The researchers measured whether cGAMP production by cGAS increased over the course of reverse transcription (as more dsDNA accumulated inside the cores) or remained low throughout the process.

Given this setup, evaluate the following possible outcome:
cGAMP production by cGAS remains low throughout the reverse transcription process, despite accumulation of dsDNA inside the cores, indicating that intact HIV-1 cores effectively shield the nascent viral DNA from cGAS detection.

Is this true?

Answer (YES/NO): YES